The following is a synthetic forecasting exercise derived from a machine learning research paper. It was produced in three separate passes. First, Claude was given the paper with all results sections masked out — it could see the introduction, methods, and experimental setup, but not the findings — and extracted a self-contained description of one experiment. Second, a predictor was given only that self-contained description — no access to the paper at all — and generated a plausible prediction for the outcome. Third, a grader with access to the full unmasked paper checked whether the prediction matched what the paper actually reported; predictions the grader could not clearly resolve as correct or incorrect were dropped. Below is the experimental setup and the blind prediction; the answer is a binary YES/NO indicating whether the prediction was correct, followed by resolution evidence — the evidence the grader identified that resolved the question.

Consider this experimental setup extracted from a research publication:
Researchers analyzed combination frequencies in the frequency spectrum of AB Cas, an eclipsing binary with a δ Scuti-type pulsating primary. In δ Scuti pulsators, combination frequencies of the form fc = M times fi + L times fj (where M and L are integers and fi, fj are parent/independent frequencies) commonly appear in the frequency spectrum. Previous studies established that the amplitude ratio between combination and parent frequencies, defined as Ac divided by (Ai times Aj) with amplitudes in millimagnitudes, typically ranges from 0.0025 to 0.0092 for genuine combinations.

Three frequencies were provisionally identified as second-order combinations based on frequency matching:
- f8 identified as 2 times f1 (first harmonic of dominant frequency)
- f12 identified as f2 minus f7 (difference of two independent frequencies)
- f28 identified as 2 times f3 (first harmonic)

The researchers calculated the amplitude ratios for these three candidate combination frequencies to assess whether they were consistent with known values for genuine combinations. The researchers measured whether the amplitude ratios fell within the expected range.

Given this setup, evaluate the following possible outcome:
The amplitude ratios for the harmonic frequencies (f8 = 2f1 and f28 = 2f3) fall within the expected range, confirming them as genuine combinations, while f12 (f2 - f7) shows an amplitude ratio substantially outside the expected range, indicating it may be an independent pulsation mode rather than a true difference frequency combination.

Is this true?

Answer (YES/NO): NO